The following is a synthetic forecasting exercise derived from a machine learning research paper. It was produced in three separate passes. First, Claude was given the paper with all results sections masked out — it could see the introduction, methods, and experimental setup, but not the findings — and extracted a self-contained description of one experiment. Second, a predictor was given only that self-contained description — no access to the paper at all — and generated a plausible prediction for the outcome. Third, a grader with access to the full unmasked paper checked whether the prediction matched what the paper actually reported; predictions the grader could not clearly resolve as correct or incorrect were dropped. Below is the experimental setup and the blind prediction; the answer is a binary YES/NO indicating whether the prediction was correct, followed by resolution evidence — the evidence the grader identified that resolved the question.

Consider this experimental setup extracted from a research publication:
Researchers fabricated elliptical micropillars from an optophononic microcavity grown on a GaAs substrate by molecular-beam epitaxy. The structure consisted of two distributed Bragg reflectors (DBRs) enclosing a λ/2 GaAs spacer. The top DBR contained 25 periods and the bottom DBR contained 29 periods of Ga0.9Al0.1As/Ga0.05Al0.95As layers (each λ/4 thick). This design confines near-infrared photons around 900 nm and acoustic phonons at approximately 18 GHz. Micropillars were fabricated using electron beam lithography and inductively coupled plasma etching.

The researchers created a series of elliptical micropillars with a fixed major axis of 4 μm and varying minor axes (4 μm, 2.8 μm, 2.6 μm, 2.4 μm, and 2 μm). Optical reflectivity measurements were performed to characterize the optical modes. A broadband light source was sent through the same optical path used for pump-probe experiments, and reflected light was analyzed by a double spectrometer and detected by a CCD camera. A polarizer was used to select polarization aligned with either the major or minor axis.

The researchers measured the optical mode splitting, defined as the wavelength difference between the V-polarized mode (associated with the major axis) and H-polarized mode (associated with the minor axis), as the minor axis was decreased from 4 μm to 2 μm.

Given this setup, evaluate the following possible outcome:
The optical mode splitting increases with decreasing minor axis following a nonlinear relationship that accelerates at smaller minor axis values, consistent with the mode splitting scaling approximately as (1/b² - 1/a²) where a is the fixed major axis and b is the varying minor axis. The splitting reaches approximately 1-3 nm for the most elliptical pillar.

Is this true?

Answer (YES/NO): NO